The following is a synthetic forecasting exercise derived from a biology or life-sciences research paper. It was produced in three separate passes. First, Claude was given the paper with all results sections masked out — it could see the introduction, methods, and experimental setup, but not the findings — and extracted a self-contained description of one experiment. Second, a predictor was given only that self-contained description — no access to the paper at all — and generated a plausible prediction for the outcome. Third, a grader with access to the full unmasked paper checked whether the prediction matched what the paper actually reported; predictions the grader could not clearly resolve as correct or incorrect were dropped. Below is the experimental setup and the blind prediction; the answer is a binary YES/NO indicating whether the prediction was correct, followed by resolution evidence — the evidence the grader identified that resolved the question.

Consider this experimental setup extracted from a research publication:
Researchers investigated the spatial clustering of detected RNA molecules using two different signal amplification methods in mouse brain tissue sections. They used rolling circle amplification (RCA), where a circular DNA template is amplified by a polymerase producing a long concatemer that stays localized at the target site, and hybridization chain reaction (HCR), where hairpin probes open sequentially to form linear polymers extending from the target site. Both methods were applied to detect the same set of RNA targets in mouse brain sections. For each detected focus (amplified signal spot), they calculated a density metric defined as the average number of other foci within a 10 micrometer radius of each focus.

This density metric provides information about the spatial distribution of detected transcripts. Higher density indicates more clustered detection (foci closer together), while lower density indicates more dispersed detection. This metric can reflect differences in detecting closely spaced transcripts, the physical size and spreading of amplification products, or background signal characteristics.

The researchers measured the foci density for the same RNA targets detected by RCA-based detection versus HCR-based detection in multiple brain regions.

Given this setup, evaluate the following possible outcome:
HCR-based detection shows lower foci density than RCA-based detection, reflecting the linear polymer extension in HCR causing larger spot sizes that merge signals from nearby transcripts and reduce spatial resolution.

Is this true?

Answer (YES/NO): NO